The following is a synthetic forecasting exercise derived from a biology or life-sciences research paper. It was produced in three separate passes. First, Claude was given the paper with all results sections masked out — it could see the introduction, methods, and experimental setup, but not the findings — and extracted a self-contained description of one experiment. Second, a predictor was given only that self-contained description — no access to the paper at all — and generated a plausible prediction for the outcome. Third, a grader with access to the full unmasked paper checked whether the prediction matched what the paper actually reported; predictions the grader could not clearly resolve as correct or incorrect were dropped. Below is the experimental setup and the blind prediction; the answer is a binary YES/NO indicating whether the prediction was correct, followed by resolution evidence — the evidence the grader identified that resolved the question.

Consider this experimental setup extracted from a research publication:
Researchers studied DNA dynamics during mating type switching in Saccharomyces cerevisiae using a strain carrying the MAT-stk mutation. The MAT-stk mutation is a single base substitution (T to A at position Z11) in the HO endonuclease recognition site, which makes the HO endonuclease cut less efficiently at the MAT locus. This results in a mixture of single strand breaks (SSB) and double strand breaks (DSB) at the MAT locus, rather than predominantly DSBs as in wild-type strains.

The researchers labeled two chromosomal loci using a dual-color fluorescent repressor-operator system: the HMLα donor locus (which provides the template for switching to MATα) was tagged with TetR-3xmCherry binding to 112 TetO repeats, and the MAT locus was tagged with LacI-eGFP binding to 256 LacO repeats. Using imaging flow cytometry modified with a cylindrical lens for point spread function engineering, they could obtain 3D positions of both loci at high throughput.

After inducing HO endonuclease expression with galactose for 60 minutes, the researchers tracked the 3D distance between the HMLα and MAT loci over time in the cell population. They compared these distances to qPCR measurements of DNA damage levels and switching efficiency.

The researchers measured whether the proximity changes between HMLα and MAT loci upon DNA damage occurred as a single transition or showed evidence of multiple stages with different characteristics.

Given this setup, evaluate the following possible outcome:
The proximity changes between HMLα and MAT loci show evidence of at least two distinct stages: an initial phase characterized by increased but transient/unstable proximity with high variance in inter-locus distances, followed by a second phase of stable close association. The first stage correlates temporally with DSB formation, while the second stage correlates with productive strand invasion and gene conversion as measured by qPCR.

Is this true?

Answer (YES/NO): NO